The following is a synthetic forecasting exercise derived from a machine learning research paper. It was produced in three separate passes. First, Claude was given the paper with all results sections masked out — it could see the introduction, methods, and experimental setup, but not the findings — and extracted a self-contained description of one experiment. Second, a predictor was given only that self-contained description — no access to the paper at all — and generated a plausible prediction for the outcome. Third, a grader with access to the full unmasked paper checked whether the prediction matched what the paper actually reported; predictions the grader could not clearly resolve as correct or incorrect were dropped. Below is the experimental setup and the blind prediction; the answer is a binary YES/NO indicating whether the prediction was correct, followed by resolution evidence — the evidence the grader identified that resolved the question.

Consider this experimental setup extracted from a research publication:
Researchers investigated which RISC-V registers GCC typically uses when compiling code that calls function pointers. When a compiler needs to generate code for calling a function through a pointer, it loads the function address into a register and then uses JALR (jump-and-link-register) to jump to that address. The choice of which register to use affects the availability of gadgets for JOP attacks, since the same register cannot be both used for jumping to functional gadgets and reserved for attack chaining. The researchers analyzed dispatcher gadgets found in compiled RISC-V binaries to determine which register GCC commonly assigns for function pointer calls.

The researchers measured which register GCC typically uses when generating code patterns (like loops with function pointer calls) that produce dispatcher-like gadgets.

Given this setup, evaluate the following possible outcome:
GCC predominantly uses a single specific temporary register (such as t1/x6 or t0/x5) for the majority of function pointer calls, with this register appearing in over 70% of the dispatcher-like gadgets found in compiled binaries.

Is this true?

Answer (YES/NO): NO